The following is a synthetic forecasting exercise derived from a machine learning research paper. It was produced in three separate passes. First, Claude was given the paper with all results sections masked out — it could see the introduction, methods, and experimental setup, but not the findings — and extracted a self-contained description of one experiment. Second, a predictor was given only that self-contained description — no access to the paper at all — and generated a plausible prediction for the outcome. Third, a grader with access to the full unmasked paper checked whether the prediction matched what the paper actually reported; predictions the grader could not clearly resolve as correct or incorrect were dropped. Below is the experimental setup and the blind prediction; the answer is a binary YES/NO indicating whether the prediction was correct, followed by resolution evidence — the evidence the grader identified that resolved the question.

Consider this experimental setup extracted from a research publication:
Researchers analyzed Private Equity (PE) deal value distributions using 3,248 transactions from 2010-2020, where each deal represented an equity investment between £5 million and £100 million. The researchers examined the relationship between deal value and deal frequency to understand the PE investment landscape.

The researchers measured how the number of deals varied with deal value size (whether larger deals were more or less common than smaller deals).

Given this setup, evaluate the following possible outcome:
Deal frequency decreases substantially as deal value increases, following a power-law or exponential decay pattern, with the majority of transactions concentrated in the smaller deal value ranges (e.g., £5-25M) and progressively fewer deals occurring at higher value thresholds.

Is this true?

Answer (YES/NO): YES